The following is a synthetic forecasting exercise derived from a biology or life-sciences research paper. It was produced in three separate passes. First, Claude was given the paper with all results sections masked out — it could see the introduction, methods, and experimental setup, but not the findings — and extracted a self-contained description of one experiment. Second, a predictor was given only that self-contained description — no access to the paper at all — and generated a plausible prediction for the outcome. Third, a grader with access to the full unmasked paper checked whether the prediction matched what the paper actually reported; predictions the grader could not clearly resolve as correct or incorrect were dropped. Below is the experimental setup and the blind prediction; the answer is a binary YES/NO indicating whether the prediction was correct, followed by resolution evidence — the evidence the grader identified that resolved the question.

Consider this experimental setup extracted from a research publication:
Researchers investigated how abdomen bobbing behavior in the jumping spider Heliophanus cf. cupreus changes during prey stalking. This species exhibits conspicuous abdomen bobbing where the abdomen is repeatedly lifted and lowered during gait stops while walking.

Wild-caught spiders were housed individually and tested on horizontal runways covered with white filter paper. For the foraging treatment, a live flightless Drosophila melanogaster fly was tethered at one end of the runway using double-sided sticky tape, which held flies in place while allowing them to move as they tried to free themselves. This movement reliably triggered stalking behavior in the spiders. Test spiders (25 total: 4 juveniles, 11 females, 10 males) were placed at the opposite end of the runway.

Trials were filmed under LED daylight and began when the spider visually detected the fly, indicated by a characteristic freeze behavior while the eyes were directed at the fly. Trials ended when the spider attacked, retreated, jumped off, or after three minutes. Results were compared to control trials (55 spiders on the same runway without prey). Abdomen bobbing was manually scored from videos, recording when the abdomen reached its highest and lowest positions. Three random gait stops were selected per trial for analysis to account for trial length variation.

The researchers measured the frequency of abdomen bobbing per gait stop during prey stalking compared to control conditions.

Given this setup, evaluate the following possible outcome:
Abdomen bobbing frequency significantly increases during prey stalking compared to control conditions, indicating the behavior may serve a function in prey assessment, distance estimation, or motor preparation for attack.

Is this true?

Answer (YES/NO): NO